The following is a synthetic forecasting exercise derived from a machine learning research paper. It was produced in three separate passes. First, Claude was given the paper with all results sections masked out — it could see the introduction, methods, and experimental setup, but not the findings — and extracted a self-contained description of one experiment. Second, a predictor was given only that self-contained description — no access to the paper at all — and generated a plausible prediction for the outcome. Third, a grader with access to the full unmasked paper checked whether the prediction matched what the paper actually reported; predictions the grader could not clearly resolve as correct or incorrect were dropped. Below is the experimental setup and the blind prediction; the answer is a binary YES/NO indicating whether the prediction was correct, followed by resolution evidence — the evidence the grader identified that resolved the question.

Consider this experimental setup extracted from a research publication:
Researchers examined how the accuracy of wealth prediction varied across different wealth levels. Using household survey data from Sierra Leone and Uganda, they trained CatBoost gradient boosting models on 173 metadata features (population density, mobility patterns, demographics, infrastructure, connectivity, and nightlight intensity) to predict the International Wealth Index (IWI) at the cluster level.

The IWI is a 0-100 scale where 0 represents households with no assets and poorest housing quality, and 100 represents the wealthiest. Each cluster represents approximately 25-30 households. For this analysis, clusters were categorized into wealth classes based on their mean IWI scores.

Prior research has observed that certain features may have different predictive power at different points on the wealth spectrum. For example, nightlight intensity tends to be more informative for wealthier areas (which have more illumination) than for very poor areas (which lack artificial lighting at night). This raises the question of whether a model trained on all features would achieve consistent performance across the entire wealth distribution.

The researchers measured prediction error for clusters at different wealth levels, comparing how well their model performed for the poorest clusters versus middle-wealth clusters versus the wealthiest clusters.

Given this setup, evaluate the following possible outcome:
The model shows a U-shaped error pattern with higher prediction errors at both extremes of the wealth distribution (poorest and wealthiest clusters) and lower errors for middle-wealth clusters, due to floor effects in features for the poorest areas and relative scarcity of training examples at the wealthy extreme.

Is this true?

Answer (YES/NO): NO